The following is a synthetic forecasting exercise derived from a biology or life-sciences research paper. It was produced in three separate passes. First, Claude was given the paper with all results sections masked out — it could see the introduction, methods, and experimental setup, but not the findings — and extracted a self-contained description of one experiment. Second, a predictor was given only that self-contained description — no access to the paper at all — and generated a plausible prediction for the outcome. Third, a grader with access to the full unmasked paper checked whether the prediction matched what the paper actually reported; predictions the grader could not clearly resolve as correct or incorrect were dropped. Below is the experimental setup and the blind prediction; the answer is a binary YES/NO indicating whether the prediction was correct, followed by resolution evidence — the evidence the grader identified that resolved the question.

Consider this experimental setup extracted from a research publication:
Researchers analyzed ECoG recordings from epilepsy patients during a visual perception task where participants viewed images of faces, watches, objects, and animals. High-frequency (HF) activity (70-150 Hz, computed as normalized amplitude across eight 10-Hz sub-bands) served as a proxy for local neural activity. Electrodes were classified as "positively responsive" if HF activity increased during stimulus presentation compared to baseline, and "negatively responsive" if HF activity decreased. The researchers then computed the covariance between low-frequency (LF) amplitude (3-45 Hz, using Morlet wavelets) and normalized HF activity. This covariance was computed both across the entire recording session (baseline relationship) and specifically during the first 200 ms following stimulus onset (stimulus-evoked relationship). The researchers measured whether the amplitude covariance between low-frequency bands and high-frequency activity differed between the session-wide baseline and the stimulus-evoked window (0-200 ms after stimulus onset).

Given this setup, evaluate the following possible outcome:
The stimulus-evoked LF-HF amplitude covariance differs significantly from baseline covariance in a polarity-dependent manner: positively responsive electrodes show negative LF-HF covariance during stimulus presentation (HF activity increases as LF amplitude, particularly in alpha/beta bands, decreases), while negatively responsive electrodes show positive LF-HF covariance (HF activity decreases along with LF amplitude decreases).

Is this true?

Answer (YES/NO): NO